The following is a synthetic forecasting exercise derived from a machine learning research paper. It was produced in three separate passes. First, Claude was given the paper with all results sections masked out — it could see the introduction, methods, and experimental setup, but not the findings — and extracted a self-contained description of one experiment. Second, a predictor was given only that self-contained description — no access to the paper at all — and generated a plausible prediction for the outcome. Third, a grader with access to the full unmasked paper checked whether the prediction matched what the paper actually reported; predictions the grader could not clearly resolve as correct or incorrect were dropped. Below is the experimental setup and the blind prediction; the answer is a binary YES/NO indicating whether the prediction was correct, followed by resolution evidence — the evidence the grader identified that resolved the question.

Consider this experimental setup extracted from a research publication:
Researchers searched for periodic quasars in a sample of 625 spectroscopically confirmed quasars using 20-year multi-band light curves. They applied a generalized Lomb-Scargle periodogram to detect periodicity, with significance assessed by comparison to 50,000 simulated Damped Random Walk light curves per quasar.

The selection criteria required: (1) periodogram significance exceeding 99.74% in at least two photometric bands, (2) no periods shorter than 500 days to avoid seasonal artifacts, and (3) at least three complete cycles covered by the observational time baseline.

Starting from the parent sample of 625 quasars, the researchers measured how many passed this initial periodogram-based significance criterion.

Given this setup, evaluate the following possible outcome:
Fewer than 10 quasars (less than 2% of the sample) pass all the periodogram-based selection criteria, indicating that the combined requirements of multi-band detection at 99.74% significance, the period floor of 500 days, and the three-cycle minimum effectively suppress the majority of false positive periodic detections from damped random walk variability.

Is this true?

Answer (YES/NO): NO